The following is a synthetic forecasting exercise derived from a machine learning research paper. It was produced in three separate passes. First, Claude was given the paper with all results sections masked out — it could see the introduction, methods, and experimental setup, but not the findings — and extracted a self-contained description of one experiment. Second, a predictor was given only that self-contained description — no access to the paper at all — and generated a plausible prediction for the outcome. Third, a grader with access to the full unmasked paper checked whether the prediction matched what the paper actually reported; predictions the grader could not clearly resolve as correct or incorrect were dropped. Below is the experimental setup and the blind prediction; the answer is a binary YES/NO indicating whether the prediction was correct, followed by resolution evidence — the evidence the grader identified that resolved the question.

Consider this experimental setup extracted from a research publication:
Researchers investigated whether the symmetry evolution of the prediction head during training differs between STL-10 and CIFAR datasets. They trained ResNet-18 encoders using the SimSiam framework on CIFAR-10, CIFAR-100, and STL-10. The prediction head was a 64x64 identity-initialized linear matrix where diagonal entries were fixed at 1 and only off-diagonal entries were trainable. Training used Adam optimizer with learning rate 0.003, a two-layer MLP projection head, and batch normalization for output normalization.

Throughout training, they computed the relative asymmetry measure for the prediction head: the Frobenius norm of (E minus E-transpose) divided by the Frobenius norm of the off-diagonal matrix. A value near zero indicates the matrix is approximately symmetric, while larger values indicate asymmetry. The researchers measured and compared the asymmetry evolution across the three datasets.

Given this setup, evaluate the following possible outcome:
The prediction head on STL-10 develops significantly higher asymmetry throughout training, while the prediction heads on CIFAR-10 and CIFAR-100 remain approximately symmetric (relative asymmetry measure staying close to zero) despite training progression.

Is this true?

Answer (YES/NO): NO